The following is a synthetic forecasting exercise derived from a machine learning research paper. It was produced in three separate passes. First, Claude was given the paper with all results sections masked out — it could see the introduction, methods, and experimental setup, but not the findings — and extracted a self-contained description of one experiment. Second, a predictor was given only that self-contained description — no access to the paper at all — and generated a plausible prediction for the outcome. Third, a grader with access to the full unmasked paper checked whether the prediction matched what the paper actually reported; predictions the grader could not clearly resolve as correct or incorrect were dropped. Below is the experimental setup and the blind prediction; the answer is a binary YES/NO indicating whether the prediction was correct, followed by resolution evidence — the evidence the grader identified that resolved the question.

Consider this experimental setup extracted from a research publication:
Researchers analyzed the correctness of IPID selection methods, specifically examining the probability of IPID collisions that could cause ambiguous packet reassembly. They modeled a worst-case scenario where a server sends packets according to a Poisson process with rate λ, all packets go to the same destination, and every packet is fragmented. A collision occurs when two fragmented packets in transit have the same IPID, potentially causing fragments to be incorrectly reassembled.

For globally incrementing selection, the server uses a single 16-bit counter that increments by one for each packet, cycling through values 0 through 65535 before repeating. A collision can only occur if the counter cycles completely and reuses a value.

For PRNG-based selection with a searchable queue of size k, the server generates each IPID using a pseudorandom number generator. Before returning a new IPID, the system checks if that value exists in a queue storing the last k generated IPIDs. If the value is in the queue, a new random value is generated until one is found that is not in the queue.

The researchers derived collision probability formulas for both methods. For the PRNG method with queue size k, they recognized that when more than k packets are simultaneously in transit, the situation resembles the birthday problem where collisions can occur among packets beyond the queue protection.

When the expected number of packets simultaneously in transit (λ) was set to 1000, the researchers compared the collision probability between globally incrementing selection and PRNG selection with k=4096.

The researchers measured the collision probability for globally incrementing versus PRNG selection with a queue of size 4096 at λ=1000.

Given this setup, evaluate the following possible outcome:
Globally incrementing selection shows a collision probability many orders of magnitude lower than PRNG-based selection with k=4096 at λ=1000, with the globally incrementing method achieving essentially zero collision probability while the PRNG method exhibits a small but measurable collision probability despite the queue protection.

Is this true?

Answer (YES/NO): NO